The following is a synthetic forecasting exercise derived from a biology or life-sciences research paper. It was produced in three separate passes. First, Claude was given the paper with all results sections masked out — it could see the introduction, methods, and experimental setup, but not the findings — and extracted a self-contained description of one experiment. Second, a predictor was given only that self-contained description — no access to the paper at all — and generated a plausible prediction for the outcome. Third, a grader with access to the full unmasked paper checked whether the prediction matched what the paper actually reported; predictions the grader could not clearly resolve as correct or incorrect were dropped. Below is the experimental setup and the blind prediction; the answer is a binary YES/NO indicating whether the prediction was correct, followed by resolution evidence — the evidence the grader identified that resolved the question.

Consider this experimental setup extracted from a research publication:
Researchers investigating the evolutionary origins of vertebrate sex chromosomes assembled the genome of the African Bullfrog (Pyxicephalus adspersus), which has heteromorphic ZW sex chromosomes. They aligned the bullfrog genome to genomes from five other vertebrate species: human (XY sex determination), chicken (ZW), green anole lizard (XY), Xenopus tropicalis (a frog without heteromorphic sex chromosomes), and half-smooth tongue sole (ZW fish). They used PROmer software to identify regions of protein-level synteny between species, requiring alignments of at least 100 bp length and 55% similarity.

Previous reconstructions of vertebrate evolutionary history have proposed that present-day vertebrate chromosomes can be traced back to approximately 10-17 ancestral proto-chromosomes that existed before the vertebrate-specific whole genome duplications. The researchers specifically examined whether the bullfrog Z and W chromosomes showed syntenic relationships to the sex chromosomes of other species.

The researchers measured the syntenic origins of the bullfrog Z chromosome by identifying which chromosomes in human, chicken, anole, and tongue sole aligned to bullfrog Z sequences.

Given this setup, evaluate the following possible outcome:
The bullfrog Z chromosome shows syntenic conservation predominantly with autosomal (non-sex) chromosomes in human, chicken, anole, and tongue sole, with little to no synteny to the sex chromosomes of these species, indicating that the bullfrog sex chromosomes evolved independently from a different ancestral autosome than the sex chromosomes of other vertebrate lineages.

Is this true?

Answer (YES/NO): NO